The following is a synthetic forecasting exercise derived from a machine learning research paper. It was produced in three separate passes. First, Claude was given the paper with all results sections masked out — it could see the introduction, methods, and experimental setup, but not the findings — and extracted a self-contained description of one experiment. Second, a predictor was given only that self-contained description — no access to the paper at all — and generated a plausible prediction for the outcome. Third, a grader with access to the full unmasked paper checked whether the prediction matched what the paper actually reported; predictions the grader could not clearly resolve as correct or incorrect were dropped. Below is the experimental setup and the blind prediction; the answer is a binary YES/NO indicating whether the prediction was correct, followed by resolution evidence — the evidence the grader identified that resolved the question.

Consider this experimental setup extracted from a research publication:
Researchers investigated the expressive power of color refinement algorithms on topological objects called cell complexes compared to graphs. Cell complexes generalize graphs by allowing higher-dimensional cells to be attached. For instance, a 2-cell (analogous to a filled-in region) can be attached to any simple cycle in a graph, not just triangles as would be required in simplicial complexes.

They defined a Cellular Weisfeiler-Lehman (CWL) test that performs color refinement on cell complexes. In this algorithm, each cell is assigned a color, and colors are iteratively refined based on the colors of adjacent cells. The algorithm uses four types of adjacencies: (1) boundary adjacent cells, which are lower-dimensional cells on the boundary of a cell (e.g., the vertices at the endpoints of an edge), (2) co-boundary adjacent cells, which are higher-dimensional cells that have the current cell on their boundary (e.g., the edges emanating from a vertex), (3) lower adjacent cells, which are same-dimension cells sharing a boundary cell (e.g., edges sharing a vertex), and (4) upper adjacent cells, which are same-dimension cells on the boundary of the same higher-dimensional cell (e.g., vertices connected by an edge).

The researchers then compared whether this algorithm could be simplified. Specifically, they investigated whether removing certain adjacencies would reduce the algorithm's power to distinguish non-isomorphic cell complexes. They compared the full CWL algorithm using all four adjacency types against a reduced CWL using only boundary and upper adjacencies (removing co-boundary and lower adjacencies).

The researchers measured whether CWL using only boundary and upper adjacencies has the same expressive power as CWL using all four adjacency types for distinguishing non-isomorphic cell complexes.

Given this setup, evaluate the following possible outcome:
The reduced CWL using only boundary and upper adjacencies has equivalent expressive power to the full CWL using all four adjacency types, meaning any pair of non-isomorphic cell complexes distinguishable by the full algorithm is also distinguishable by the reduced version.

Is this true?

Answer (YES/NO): YES